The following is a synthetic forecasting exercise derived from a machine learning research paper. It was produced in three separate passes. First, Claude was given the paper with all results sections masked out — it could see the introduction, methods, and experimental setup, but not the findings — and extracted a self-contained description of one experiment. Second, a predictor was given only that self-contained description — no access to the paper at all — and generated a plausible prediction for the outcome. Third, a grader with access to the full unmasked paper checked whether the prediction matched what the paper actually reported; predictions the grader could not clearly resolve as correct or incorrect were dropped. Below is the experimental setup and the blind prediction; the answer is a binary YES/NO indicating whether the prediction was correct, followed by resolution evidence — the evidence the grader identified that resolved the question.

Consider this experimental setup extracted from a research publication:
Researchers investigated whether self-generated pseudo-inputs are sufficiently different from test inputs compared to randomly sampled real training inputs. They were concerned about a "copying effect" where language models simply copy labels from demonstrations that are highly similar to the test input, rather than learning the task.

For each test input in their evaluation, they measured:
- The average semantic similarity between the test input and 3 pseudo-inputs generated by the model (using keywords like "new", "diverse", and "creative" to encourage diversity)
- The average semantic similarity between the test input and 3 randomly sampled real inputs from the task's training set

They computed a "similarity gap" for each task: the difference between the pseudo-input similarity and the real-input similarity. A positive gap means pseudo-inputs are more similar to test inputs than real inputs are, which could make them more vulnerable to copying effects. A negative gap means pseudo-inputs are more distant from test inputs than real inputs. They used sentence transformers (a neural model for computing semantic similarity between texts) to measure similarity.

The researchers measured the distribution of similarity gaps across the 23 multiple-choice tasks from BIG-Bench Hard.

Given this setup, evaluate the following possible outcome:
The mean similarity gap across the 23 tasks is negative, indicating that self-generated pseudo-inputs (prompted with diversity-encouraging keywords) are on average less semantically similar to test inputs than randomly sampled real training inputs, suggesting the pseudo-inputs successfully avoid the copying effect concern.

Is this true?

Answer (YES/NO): NO